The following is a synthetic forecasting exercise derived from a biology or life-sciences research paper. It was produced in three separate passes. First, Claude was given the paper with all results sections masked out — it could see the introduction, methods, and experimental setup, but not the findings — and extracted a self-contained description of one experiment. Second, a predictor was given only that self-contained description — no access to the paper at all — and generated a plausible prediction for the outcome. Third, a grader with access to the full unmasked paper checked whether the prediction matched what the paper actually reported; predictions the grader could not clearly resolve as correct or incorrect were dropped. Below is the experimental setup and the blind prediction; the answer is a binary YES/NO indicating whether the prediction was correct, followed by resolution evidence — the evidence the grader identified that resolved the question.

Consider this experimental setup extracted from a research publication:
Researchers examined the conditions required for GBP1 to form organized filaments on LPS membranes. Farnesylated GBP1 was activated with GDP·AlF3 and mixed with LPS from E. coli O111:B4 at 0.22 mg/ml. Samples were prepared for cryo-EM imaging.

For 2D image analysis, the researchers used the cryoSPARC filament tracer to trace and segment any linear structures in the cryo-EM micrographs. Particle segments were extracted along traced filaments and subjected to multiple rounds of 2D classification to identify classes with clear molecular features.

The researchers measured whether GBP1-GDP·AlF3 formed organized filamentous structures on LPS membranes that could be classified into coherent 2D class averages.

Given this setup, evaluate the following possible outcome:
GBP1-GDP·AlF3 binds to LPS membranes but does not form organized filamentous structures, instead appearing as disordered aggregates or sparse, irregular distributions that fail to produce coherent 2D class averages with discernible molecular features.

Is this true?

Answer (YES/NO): NO